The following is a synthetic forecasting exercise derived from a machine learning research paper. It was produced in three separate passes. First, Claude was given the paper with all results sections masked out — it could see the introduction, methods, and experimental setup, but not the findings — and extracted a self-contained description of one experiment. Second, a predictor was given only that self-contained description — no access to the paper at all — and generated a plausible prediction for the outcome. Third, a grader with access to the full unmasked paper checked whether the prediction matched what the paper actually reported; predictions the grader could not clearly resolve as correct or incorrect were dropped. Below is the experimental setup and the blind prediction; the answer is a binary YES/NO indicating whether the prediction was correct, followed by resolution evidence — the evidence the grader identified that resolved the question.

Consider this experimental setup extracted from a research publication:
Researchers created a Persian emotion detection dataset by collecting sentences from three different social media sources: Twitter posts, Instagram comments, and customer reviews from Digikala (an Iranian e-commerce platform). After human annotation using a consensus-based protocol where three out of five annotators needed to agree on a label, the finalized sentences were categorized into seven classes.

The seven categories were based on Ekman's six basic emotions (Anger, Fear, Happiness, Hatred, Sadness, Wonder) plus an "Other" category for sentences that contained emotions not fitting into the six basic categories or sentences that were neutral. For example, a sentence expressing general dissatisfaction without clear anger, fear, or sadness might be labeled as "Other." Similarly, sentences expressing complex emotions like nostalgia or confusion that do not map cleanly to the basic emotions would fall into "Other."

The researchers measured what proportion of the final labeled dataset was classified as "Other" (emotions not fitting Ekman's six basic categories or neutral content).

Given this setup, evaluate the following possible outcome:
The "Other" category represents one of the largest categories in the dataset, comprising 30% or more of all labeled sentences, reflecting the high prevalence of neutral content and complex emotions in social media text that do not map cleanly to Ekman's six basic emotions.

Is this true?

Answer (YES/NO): NO